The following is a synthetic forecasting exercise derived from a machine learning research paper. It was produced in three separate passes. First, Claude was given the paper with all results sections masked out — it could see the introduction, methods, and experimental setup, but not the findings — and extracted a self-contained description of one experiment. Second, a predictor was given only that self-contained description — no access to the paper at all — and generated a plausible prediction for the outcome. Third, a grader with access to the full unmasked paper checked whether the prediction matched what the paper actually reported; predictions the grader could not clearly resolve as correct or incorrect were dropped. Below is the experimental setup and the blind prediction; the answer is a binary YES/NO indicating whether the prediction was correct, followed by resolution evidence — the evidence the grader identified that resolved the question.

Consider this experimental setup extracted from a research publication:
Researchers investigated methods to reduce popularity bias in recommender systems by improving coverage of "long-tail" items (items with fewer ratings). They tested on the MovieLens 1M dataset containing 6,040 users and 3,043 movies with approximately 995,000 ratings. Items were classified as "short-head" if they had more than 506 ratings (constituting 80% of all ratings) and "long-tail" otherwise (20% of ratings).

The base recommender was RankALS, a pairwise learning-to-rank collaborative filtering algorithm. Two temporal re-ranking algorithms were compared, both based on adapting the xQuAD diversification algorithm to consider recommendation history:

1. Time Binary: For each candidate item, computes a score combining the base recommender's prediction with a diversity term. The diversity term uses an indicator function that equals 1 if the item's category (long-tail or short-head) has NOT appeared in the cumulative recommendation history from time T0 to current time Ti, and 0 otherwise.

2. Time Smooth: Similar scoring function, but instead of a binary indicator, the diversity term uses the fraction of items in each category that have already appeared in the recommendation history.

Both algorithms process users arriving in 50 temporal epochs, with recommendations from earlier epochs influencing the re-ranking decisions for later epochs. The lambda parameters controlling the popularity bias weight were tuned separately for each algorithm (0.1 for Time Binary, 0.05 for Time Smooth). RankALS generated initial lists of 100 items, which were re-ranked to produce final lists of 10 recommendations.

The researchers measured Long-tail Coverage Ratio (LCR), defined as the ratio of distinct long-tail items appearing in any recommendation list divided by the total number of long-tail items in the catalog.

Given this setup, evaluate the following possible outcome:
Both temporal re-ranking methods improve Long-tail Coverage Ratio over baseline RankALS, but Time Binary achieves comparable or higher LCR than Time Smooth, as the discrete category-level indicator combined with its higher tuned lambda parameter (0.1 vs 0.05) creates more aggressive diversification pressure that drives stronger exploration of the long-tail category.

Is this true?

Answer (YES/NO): NO